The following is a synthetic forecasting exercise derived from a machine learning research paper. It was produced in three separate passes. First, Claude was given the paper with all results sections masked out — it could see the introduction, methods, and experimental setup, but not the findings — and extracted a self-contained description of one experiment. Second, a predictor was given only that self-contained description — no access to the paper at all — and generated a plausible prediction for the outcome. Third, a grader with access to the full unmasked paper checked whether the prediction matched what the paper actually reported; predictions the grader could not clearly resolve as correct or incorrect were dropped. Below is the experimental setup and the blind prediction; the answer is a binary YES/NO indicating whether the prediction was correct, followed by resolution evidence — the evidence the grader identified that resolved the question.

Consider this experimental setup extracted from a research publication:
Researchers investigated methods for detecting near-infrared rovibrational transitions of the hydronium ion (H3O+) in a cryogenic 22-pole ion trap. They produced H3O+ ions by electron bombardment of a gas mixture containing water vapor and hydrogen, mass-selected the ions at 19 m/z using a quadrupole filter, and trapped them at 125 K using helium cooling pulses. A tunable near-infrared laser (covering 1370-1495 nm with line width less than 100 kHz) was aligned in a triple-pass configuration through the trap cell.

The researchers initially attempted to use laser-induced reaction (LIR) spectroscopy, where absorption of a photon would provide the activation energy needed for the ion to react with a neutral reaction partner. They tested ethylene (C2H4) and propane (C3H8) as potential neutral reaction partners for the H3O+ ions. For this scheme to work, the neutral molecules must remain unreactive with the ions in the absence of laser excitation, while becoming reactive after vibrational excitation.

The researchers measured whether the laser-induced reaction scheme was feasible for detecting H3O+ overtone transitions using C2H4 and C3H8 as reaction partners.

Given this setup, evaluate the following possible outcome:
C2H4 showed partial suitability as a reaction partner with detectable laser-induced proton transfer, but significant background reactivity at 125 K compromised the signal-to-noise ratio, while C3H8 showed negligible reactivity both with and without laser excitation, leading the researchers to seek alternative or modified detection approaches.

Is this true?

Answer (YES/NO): NO